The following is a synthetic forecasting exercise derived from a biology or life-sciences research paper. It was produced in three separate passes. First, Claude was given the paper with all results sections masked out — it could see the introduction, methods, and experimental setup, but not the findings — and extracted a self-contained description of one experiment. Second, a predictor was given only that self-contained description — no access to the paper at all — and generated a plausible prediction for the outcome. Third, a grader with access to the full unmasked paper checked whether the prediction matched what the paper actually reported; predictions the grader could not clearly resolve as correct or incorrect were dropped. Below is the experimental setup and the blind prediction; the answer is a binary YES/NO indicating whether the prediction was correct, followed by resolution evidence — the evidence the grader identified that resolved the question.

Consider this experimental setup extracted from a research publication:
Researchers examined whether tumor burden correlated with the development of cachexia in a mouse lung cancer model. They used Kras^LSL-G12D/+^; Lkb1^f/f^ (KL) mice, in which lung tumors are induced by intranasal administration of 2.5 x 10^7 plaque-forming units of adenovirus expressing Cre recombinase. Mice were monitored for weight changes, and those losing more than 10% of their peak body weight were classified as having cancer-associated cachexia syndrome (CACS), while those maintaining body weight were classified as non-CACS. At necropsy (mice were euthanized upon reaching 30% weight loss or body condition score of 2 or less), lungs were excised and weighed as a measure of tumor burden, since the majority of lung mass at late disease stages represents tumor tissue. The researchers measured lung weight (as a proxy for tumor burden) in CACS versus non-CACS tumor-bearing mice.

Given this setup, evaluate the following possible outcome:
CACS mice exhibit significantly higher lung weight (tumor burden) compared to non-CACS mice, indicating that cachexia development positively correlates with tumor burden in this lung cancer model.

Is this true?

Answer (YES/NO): NO